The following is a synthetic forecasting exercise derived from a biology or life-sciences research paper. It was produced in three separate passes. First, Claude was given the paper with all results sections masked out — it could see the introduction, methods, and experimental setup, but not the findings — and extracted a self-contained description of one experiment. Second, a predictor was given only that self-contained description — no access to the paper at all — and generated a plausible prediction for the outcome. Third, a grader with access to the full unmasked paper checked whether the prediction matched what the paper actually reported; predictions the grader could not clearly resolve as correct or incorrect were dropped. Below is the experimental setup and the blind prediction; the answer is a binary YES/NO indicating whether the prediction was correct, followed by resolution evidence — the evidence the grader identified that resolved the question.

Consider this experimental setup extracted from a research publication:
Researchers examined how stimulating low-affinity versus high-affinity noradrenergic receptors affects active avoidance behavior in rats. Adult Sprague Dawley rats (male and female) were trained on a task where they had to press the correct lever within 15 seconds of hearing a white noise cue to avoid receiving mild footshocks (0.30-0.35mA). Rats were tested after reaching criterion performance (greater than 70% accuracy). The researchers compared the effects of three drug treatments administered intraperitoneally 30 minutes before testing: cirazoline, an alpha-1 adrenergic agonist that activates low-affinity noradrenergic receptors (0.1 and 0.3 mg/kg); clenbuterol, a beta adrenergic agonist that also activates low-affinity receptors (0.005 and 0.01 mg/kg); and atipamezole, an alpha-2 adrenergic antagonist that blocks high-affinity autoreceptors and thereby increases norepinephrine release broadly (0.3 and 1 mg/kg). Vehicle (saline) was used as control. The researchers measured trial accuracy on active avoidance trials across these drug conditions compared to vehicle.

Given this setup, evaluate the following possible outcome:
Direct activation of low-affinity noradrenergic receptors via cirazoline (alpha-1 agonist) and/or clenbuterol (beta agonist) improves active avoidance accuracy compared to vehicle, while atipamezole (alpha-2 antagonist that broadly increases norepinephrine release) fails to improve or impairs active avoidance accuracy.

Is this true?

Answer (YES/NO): NO